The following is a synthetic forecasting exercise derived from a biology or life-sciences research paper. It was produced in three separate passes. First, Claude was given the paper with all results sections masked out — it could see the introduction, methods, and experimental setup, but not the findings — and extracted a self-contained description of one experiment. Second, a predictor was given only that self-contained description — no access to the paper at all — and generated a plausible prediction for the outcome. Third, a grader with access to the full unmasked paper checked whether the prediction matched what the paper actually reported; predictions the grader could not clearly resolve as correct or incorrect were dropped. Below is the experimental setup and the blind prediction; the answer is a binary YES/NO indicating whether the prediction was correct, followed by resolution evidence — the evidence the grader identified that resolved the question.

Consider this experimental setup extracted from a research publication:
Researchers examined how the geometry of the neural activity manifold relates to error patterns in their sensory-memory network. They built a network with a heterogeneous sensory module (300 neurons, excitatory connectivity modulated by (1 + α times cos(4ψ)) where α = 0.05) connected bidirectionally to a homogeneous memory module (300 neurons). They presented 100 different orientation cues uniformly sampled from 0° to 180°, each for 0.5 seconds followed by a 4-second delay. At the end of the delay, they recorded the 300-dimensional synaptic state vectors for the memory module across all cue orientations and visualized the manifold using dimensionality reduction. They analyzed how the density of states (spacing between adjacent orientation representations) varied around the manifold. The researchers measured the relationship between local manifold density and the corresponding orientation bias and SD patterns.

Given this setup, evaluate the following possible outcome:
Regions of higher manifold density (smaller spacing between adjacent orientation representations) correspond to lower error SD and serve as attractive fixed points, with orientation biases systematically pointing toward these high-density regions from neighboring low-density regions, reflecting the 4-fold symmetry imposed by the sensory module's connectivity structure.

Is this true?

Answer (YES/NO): NO